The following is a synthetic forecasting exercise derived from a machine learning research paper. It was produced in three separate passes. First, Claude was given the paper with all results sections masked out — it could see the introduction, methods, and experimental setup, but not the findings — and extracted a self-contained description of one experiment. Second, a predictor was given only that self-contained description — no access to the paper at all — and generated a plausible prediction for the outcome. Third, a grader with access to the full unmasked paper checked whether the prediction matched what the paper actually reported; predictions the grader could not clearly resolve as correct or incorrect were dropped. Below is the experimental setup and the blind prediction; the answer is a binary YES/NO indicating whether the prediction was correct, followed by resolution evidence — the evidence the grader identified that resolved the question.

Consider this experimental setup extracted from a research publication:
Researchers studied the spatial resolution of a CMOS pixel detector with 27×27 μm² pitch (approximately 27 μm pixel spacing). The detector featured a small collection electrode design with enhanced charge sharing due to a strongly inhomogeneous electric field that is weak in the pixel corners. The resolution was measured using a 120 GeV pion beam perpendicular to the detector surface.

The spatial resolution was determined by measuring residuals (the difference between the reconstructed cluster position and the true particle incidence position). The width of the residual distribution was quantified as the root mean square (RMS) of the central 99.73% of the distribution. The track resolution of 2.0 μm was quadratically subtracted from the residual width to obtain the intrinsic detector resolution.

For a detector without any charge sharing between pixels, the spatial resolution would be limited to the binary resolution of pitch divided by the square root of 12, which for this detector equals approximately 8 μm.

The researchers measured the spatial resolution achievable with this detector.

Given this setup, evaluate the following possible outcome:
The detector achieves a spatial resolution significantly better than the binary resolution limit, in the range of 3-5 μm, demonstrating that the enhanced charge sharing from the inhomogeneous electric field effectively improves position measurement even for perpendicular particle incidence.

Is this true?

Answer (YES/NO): YES